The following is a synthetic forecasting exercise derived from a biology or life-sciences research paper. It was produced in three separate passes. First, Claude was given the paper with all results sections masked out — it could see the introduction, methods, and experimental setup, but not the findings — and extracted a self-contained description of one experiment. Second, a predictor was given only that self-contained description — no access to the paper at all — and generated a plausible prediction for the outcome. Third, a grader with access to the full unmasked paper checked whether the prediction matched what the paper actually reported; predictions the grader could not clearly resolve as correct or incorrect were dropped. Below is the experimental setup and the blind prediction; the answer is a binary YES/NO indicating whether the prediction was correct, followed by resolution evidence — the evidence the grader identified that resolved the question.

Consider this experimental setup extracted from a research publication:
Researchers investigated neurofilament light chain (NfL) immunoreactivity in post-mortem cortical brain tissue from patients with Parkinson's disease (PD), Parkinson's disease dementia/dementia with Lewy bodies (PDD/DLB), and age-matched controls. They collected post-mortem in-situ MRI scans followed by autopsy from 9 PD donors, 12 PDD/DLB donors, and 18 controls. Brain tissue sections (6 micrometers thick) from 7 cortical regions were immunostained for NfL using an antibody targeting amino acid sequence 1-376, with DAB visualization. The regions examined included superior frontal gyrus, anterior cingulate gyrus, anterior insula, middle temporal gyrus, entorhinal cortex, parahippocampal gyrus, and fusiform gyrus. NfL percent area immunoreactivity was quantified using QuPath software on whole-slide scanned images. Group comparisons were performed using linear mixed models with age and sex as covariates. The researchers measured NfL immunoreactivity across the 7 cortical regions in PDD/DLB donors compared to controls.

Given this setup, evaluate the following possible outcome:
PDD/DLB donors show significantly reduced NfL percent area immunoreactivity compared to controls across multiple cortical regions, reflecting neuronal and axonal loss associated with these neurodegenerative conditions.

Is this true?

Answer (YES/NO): NO